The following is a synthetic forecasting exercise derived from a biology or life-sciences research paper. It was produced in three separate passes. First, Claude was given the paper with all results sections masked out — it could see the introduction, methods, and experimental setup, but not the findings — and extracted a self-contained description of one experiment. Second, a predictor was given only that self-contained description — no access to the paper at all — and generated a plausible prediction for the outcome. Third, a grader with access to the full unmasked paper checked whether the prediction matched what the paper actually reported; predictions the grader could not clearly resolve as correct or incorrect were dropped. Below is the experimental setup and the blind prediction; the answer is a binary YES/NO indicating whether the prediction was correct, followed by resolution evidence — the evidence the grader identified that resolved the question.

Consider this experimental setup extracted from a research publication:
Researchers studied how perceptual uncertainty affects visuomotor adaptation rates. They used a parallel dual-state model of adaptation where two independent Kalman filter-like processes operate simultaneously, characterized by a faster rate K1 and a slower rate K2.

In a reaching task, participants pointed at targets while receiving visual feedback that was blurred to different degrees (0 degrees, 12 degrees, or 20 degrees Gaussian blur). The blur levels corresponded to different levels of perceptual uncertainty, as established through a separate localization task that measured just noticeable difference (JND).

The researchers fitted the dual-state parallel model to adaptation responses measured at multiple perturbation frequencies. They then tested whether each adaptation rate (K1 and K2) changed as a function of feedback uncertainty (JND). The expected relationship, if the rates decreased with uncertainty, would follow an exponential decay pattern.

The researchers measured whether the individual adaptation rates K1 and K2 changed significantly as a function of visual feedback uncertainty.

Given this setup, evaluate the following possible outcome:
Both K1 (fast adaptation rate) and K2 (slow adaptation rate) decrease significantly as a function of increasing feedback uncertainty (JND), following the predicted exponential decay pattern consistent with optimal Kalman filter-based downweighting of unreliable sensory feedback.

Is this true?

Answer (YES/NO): YES